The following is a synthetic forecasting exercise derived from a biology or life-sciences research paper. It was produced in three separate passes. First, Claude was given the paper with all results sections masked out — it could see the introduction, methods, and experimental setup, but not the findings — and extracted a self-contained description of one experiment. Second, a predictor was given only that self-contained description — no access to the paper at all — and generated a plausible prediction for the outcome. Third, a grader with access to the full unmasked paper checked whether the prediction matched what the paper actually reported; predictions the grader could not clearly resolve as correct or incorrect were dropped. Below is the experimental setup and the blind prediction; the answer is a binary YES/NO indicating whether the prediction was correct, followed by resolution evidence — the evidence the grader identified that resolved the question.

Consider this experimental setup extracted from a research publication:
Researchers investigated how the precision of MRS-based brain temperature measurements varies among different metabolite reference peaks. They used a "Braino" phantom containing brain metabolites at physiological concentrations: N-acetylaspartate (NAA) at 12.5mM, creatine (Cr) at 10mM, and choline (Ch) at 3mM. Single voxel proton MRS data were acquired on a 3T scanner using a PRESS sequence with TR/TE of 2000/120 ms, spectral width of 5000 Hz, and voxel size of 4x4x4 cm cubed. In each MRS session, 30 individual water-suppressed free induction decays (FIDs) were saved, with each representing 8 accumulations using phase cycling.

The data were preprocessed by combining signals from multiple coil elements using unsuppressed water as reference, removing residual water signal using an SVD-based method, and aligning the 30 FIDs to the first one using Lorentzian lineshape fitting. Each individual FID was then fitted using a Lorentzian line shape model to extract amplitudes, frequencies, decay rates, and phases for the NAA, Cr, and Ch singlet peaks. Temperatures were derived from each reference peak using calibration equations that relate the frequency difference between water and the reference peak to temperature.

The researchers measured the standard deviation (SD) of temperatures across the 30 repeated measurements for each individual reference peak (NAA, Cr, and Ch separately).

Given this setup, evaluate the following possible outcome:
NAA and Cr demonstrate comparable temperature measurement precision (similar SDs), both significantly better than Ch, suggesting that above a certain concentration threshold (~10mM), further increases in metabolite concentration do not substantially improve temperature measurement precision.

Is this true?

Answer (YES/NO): NO